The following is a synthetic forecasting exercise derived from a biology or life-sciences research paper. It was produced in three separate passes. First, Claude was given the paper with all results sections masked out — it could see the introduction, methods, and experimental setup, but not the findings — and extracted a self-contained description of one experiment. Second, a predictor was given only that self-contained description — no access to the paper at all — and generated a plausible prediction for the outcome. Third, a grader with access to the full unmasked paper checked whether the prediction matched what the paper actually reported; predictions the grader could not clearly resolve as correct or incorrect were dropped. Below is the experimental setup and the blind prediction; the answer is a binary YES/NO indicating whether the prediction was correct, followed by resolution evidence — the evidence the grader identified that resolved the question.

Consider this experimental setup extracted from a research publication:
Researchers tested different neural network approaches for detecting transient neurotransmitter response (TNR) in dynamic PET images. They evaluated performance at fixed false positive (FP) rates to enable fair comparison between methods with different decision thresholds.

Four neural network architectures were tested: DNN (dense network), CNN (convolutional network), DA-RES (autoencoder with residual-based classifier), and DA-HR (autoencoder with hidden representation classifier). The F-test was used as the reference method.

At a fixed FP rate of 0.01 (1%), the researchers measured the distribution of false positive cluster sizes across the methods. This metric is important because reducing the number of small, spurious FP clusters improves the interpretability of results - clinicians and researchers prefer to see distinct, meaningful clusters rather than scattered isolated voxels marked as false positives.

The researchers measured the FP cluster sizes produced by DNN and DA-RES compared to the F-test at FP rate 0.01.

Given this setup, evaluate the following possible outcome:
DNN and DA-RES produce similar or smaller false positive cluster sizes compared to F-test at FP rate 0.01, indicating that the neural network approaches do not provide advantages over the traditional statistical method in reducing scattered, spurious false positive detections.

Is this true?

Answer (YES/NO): YES